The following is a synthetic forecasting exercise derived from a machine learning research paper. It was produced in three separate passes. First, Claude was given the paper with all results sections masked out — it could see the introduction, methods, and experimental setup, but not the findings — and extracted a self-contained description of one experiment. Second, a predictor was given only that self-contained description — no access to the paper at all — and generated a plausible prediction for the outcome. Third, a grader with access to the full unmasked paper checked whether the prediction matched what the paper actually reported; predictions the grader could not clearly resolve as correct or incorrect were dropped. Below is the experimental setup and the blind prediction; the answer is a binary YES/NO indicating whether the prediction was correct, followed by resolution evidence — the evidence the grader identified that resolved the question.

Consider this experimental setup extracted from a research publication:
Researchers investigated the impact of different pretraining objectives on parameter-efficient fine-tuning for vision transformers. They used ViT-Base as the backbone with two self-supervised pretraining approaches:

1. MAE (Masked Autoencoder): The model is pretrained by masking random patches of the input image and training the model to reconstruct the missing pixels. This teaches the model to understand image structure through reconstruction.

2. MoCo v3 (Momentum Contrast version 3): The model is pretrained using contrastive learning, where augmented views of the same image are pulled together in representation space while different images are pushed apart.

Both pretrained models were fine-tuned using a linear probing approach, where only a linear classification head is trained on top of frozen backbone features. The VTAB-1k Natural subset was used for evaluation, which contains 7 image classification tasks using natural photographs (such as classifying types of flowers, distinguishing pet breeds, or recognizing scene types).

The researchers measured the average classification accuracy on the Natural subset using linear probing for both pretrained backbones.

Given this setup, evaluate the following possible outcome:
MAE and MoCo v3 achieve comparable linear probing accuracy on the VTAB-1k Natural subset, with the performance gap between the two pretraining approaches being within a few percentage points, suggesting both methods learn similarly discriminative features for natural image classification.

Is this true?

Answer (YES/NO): NO